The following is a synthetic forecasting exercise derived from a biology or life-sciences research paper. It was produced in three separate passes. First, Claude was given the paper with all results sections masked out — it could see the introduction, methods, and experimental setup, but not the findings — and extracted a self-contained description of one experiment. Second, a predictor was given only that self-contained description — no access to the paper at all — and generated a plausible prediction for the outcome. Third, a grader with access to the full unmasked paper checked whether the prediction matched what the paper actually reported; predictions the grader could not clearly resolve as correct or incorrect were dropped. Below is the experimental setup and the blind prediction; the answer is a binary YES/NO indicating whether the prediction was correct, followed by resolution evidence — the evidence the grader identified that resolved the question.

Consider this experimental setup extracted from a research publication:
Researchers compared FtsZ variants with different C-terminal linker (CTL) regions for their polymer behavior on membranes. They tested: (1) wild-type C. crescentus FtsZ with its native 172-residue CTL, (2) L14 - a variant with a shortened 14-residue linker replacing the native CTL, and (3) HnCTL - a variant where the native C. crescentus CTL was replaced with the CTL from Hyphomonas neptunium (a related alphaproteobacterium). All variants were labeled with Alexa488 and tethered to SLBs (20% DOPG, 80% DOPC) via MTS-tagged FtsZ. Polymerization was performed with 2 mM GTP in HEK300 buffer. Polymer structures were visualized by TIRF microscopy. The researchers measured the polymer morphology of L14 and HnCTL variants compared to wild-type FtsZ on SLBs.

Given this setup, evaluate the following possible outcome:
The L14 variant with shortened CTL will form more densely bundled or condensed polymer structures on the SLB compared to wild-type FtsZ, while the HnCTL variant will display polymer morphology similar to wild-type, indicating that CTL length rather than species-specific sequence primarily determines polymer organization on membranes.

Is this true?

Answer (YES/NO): NO